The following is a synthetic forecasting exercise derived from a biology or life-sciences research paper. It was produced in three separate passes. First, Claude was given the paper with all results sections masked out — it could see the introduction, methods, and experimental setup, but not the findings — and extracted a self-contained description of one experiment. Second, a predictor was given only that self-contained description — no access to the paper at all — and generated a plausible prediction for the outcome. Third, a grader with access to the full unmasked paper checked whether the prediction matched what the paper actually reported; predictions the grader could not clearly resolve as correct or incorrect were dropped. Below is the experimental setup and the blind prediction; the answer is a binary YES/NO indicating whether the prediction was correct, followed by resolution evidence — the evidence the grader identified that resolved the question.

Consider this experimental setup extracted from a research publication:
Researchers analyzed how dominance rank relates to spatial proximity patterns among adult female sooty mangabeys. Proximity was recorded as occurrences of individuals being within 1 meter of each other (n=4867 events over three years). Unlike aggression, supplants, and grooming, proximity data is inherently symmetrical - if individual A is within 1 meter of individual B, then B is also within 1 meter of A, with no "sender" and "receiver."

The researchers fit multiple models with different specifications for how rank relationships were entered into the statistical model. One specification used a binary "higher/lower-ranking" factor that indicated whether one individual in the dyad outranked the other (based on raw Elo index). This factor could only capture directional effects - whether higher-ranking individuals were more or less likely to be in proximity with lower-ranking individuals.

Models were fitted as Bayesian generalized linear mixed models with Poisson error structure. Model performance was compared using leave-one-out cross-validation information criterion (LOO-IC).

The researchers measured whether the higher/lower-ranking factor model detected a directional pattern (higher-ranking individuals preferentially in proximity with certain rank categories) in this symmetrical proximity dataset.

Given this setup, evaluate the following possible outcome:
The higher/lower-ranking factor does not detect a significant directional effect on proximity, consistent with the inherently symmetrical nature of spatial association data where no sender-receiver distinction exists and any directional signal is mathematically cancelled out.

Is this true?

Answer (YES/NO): NO